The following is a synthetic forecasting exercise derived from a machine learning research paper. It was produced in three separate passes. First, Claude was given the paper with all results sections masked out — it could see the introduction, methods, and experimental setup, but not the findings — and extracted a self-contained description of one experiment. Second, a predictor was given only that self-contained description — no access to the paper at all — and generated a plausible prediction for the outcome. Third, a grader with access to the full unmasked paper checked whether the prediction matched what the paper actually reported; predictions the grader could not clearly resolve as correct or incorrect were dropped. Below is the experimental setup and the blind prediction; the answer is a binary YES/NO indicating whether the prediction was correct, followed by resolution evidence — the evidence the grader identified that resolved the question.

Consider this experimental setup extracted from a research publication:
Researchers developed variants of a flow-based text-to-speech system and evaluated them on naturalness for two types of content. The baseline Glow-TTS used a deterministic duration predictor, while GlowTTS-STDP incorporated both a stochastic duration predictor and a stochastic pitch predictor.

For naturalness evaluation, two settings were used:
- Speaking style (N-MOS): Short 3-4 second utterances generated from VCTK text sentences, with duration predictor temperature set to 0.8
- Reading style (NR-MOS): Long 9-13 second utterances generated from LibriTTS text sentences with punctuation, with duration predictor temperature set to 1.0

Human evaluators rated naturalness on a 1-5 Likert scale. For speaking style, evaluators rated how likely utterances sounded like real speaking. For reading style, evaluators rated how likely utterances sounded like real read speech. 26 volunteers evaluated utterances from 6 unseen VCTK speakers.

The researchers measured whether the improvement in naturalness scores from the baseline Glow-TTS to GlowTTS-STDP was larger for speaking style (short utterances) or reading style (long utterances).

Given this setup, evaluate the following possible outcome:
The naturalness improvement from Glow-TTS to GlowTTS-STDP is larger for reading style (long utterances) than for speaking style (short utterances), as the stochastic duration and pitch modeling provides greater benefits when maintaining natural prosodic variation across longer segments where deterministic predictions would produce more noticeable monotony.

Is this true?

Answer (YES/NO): YES